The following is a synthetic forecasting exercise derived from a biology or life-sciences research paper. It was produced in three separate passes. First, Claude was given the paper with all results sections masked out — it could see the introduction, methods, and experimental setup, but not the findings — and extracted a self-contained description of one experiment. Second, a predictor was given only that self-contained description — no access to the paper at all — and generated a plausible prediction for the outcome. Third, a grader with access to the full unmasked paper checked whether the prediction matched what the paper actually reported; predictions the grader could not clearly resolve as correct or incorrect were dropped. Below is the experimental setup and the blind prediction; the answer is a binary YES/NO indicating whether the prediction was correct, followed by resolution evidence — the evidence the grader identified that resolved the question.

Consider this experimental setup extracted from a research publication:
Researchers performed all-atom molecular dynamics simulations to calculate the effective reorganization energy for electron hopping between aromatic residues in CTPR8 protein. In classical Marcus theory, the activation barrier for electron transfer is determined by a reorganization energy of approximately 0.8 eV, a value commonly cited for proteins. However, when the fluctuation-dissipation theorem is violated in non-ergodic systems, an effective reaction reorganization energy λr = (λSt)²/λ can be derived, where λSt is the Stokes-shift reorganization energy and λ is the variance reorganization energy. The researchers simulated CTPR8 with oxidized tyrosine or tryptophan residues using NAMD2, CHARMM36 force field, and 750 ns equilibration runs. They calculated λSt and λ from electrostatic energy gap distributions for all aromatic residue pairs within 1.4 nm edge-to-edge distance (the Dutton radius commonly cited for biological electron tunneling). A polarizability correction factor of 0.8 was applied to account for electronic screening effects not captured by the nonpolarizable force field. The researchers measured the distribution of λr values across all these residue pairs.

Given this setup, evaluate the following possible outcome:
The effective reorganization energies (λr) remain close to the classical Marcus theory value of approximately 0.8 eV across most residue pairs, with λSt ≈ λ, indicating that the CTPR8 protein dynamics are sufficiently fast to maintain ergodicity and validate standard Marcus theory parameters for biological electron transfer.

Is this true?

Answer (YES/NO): NO